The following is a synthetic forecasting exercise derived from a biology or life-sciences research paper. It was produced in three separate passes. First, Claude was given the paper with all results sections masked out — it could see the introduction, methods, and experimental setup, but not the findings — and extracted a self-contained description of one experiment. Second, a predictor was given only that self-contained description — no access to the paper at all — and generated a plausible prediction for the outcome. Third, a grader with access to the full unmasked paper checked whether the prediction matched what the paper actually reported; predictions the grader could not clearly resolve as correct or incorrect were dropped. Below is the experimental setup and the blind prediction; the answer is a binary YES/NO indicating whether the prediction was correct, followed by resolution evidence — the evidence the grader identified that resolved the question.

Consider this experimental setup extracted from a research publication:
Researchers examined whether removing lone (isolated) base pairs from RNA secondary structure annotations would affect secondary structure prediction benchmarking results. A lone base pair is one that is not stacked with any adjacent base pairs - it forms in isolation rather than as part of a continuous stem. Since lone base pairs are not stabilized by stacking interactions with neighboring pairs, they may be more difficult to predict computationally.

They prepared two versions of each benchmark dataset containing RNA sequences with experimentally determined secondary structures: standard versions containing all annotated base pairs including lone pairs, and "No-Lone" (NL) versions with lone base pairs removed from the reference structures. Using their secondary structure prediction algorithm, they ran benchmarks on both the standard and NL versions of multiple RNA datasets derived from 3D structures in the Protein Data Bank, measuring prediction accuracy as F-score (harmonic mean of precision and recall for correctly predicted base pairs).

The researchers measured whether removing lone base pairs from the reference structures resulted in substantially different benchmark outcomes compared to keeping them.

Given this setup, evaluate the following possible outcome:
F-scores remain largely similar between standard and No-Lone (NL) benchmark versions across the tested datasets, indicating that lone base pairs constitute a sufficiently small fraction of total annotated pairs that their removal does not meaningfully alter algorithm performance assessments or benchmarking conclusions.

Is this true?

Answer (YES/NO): YES